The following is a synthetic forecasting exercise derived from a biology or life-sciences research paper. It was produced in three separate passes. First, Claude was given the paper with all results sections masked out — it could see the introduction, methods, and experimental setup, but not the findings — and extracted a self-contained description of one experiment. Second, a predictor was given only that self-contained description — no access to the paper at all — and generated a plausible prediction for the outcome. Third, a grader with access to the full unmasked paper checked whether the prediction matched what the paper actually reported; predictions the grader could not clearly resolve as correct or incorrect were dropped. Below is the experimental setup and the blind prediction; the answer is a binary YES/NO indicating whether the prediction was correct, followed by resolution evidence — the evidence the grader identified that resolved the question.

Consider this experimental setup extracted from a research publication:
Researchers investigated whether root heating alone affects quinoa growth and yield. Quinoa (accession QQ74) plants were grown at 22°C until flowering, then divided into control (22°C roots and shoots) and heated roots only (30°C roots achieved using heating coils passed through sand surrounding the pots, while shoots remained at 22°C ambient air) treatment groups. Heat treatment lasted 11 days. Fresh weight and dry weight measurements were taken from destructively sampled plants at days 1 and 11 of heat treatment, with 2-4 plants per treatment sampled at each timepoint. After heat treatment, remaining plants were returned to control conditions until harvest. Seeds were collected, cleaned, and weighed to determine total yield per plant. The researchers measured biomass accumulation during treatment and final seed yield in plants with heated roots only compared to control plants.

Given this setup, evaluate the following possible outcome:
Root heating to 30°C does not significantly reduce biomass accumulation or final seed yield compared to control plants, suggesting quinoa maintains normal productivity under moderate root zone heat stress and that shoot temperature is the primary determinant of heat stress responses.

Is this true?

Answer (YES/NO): YES